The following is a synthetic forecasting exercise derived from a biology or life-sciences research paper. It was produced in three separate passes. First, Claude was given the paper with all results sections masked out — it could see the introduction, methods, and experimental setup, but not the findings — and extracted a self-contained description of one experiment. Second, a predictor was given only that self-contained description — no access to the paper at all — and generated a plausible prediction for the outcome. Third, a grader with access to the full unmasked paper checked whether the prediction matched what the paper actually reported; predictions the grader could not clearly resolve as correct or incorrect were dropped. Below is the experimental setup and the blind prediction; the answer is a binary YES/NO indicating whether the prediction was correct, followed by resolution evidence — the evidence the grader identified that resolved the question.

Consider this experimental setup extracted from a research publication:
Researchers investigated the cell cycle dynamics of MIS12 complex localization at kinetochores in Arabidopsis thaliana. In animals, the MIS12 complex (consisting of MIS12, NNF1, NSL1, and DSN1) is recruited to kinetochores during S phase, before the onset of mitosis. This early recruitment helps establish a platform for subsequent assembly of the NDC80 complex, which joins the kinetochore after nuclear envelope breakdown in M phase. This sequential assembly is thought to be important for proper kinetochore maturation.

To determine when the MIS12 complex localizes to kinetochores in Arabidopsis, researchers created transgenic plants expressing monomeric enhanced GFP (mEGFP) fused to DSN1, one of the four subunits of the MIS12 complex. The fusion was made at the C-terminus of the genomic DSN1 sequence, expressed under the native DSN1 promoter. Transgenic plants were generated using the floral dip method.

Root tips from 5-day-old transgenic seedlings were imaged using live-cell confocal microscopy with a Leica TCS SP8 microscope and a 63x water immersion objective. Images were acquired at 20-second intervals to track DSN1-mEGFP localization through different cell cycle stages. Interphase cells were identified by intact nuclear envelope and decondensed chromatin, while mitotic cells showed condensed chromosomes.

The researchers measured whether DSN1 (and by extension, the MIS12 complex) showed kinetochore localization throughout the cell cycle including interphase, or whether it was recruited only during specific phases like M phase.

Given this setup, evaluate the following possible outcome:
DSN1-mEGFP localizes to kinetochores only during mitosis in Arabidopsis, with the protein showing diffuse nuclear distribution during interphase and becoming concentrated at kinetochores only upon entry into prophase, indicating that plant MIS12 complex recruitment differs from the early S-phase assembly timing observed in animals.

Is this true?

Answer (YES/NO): NO